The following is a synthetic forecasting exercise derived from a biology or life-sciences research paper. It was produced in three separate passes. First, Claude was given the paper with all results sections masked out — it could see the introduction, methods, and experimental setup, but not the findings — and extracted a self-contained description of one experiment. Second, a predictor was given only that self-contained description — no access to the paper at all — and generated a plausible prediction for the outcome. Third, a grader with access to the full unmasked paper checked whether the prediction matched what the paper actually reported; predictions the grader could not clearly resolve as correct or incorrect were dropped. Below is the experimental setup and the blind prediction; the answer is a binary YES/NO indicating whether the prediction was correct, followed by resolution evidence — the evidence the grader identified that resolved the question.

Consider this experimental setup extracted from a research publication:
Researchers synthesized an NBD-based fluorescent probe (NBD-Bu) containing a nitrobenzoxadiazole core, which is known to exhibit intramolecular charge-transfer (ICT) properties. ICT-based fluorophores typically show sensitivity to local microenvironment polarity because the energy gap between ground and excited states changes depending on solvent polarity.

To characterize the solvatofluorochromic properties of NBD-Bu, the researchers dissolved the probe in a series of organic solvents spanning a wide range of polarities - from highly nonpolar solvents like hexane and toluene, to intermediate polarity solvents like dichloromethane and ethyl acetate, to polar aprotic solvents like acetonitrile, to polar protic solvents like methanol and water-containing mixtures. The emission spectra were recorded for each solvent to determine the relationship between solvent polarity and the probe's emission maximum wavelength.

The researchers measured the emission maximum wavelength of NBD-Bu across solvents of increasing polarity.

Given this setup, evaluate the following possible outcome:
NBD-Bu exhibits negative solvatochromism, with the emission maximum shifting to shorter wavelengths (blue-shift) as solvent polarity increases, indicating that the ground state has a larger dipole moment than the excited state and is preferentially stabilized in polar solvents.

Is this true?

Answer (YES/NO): NO